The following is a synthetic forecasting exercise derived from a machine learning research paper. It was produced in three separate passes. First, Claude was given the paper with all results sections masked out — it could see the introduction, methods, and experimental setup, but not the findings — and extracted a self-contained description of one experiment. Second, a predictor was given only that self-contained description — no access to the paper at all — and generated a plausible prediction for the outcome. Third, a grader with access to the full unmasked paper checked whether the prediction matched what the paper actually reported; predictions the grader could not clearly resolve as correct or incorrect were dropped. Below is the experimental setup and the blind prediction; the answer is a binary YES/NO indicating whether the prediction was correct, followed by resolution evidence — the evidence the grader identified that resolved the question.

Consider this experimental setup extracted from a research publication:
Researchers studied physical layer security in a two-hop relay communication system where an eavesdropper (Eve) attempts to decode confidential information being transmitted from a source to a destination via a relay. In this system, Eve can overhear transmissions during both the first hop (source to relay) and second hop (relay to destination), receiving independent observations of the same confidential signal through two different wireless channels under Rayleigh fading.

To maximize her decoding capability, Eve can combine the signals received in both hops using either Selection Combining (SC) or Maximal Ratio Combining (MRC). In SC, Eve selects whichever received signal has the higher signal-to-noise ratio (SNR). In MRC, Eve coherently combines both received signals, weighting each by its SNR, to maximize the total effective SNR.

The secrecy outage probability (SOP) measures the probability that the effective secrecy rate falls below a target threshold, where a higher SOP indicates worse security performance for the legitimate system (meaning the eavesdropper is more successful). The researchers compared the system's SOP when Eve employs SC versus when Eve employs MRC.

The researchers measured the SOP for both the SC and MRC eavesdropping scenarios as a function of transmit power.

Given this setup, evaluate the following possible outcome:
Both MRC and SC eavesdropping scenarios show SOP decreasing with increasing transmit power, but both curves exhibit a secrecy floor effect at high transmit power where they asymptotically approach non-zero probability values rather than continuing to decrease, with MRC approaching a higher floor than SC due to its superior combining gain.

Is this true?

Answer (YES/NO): NO